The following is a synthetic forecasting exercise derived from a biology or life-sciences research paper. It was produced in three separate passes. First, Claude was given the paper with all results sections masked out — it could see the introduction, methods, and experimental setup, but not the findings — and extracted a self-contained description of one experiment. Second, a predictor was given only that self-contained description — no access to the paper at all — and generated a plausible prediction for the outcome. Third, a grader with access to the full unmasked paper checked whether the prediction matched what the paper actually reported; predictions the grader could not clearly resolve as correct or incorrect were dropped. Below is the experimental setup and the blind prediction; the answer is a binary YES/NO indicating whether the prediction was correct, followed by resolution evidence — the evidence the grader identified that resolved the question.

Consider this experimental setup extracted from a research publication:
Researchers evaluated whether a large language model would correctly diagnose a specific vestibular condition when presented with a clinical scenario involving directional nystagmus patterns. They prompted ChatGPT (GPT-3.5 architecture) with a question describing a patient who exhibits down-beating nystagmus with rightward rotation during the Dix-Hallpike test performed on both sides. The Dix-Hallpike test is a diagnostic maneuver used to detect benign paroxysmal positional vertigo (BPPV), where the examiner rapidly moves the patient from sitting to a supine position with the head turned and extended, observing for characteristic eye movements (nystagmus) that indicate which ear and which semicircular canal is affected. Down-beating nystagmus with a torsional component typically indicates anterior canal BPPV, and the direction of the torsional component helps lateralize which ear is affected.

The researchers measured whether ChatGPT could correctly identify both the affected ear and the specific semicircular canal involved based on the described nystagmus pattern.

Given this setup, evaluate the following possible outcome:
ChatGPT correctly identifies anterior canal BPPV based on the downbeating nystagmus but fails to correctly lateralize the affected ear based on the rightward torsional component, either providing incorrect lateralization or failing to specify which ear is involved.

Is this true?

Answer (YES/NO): NO